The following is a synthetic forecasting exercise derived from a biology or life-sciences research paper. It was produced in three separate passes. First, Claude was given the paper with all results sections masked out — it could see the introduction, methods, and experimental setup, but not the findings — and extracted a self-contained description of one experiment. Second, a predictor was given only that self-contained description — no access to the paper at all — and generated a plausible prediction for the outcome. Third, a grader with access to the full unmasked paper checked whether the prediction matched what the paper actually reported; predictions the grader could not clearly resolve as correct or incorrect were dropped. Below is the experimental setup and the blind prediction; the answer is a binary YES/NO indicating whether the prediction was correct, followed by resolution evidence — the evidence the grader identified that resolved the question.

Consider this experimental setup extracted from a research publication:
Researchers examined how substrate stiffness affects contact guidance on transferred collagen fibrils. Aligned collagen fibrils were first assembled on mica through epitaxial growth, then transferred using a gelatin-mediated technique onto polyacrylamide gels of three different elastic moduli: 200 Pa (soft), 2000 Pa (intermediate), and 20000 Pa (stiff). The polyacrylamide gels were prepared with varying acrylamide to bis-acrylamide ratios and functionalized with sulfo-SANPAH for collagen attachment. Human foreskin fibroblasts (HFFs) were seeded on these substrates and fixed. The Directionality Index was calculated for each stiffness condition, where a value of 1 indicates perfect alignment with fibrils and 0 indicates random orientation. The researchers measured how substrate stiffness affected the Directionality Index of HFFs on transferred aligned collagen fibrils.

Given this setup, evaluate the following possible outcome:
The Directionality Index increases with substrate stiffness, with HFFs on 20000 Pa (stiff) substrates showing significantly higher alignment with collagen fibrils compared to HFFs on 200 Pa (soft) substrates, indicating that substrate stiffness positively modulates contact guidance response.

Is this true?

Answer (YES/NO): NO